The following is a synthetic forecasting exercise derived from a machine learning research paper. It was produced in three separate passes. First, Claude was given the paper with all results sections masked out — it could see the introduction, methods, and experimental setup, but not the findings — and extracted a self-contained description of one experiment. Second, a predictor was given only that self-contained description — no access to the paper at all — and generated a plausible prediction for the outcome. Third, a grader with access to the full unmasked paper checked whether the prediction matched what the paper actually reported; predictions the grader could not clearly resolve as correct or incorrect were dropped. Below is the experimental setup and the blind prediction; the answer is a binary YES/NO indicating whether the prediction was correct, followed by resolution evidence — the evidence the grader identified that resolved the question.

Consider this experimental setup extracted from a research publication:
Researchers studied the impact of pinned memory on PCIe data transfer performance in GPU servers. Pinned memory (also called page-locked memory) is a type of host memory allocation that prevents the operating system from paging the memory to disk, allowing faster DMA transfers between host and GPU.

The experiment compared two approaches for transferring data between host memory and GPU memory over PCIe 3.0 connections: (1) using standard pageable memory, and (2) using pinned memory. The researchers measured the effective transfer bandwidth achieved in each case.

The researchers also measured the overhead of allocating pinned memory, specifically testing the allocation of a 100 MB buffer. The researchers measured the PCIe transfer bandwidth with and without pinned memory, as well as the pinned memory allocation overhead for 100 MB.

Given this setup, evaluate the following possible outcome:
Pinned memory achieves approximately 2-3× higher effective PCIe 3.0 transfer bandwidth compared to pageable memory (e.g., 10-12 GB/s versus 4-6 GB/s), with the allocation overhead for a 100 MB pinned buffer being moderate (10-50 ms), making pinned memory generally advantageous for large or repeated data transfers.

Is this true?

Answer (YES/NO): NO